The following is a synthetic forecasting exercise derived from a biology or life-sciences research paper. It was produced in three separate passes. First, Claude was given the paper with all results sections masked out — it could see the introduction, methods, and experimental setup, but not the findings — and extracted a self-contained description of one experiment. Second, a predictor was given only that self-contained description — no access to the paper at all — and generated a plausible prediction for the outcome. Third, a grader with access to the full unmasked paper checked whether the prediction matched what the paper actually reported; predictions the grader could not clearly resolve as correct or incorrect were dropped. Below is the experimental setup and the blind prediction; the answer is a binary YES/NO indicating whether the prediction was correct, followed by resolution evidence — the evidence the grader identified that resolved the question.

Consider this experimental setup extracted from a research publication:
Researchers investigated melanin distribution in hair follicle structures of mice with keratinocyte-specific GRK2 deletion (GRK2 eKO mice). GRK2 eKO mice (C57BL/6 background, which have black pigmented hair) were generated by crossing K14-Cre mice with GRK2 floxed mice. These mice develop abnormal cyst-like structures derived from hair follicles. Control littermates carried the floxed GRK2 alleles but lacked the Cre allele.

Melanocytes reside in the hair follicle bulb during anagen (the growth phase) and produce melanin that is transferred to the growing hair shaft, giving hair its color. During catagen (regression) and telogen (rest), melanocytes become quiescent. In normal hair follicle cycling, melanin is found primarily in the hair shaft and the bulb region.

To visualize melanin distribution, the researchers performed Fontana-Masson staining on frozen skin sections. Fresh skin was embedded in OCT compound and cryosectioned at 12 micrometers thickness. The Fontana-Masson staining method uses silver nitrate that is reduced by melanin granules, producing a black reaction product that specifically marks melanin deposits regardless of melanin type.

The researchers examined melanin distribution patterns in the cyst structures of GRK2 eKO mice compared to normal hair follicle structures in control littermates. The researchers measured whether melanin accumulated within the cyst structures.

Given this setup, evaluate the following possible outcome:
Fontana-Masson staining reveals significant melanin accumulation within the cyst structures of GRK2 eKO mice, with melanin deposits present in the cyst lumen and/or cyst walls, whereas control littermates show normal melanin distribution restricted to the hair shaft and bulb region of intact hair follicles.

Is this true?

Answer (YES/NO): YES